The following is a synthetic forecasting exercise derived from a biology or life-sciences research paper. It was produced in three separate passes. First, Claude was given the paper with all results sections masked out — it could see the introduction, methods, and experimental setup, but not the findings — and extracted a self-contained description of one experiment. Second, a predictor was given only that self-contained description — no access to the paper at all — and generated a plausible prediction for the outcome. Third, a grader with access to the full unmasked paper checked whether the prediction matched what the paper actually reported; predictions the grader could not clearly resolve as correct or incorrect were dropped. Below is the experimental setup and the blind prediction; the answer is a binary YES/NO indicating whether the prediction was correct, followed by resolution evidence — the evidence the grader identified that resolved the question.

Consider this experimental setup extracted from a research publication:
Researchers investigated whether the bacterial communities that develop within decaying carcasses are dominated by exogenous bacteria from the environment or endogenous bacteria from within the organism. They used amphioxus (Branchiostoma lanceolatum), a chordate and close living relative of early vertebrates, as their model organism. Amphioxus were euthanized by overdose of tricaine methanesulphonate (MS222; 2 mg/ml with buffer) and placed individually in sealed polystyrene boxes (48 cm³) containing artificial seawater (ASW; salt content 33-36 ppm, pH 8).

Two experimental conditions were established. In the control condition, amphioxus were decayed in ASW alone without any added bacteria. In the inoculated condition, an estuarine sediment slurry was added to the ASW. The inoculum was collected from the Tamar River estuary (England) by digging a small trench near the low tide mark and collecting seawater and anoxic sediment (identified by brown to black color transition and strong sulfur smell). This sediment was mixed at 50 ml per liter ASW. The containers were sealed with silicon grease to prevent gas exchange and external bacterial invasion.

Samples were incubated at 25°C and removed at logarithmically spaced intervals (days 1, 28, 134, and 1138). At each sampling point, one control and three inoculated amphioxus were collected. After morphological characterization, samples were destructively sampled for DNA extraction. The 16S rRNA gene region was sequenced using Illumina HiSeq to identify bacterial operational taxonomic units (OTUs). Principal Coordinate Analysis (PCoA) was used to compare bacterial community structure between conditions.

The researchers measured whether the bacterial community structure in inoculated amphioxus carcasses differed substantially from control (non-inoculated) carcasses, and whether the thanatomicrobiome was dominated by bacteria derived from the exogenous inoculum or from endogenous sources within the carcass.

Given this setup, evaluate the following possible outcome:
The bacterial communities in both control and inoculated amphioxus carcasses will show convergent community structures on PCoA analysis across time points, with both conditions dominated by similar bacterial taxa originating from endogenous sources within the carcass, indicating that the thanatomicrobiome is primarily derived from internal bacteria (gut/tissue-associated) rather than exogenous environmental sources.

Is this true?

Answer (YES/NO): NO